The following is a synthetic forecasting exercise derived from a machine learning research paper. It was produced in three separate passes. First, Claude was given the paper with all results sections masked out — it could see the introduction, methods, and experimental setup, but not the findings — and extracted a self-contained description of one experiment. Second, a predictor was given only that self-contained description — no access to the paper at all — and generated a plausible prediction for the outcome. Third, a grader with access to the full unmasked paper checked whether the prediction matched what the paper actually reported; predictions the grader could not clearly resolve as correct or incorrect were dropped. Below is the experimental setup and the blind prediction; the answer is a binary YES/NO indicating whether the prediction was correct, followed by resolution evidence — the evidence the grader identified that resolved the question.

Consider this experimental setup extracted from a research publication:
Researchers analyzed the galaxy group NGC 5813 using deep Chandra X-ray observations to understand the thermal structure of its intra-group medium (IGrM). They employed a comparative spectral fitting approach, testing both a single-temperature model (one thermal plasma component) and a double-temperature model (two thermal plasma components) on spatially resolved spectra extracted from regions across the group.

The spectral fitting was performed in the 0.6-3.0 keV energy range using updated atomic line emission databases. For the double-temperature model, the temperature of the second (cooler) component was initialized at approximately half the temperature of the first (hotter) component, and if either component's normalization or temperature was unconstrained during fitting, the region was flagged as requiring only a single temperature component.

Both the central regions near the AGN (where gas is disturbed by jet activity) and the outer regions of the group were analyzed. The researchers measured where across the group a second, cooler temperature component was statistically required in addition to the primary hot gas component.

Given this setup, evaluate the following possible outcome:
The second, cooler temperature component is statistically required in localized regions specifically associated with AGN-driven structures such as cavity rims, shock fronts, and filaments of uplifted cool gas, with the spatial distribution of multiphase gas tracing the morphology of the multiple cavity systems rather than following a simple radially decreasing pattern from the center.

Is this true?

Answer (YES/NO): YES